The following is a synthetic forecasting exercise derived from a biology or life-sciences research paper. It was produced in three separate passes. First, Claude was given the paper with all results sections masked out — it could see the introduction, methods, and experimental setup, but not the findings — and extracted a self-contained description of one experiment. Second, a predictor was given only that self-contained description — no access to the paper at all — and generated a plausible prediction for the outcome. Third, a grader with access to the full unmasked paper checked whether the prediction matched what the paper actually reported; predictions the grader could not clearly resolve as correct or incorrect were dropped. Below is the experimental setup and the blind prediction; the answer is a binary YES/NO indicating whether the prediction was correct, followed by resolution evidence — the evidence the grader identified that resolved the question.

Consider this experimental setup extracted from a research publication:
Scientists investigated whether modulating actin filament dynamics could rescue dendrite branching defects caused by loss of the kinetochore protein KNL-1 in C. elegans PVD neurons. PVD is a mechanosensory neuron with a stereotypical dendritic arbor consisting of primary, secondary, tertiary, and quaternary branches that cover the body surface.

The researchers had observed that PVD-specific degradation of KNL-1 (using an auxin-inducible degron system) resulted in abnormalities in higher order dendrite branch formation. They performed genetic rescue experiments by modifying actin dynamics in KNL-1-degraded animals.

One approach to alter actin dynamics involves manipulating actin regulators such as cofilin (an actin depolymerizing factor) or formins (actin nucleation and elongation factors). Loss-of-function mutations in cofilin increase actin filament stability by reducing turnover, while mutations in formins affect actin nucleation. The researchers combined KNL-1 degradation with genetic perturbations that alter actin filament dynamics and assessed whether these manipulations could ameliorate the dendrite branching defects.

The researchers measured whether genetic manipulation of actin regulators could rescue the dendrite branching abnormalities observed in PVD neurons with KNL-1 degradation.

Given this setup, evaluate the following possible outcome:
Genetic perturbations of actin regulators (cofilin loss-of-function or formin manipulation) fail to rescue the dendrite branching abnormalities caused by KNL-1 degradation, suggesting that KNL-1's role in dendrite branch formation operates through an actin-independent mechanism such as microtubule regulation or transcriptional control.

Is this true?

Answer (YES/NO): NO